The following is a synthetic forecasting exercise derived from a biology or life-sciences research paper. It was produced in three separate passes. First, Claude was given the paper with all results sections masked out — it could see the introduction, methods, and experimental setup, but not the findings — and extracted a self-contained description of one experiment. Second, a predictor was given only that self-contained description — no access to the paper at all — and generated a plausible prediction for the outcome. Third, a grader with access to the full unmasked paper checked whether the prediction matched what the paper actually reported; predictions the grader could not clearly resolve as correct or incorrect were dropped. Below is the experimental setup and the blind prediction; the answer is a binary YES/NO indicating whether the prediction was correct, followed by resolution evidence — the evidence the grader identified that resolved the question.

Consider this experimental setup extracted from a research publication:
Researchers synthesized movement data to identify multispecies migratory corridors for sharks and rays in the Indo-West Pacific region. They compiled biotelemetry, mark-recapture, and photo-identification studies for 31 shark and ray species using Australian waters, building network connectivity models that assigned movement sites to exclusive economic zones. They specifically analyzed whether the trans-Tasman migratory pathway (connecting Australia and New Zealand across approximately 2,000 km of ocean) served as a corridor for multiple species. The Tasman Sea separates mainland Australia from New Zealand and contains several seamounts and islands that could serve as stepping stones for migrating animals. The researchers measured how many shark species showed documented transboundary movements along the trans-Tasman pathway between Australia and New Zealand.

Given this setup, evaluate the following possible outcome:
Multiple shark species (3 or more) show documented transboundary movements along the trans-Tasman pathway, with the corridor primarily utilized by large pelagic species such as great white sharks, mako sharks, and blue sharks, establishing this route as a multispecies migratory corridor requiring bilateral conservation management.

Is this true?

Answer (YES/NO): NO